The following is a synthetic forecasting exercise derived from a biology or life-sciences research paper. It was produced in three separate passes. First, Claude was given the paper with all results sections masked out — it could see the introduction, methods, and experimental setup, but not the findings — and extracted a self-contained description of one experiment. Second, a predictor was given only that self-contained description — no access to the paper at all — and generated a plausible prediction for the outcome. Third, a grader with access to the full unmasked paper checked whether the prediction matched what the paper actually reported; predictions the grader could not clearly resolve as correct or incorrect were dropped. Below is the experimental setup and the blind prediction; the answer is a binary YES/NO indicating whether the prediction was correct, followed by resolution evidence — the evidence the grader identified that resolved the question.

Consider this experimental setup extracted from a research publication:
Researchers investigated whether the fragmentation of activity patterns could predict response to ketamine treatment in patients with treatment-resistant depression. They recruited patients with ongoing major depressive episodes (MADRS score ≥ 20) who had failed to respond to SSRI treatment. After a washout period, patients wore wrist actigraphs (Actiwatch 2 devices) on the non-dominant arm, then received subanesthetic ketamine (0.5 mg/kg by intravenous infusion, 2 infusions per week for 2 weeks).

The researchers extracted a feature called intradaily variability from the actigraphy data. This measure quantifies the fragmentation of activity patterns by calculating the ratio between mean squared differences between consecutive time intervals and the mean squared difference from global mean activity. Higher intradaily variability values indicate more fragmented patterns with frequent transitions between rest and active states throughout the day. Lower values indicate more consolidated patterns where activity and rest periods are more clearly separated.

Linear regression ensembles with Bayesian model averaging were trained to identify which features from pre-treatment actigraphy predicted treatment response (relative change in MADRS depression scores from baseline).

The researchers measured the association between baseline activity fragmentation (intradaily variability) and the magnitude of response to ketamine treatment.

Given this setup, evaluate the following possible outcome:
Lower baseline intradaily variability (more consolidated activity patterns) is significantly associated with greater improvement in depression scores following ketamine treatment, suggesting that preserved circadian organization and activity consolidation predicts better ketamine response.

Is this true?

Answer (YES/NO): NO